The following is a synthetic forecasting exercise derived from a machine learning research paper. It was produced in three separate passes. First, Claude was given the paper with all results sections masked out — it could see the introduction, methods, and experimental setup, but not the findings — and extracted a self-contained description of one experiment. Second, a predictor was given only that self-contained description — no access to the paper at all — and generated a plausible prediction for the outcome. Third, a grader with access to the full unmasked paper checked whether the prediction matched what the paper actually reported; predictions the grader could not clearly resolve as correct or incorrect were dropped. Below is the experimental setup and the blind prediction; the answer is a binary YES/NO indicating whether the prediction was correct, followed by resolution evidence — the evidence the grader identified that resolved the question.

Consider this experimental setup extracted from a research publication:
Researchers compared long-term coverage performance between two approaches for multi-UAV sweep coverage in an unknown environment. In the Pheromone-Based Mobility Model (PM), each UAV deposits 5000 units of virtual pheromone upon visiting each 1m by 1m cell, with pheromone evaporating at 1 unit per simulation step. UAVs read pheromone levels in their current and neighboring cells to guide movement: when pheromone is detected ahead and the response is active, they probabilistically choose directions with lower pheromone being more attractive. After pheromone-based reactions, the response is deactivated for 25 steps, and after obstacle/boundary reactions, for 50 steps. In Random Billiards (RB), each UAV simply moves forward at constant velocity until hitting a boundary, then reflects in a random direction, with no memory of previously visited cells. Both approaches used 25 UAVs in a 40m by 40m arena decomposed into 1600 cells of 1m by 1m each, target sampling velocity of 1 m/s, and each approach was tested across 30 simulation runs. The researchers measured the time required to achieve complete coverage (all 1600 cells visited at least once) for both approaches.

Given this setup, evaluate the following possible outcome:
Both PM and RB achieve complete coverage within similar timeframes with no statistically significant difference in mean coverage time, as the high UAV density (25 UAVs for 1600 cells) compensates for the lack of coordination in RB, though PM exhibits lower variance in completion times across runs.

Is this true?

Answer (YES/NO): NO